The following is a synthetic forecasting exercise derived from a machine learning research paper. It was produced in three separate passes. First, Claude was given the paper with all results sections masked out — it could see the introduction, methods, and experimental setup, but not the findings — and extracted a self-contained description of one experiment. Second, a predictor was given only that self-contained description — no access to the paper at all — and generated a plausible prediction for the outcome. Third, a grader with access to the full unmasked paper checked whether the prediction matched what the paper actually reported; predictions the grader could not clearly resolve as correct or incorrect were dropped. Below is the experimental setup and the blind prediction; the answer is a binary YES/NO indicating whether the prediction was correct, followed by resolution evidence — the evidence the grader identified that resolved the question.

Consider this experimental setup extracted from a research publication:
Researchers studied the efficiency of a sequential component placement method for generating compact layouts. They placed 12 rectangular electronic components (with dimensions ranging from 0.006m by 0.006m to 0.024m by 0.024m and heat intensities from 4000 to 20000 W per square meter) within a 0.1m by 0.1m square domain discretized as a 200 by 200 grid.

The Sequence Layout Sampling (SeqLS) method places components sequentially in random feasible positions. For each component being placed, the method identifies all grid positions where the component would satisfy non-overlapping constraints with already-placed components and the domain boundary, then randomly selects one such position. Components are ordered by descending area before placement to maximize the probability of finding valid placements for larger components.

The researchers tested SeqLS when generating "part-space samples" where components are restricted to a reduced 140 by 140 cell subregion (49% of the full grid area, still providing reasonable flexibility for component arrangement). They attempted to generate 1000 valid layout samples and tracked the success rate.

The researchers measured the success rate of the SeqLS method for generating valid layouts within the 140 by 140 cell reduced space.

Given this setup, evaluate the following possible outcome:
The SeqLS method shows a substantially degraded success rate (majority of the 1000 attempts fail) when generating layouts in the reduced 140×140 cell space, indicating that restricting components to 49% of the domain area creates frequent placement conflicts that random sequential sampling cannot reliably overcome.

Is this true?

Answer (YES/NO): NO